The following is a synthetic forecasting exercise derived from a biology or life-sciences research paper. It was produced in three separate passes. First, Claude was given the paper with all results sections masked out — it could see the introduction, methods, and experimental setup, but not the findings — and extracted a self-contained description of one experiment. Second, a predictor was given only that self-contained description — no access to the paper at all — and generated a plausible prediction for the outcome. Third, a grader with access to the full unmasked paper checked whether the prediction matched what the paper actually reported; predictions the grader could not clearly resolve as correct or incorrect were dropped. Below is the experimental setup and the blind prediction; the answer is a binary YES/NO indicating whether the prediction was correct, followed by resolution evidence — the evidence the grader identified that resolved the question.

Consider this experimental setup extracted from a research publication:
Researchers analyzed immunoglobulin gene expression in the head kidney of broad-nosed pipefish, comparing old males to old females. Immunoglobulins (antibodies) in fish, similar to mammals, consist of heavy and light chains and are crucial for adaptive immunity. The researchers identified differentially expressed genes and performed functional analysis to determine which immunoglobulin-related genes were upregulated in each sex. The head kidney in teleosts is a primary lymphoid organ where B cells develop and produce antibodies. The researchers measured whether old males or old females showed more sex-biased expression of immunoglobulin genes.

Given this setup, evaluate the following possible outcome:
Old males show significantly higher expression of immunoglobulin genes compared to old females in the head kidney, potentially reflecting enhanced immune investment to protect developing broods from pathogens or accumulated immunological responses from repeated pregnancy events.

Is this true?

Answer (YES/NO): YES